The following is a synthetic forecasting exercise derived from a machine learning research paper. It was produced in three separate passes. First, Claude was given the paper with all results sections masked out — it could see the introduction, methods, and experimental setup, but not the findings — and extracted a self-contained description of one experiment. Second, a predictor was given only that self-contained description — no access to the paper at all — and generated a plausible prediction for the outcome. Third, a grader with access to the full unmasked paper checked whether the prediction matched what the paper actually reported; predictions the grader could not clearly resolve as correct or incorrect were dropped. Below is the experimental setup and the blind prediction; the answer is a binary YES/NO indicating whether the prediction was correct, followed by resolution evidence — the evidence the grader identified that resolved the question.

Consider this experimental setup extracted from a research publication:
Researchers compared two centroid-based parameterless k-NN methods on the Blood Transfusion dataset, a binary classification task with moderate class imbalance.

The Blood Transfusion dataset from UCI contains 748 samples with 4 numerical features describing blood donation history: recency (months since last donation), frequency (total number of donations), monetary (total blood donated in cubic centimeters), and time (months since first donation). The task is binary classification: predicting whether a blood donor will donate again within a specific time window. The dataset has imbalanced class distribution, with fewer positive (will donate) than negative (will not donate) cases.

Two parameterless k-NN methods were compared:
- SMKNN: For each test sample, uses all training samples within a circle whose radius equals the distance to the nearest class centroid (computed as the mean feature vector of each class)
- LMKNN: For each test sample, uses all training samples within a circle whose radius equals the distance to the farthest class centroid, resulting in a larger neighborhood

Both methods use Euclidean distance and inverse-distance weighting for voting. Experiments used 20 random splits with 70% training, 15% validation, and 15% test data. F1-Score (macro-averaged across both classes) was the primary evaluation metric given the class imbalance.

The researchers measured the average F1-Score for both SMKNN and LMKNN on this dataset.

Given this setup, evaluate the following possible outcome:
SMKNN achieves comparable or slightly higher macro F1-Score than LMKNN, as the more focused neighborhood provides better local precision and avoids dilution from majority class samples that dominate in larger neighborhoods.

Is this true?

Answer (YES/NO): NO